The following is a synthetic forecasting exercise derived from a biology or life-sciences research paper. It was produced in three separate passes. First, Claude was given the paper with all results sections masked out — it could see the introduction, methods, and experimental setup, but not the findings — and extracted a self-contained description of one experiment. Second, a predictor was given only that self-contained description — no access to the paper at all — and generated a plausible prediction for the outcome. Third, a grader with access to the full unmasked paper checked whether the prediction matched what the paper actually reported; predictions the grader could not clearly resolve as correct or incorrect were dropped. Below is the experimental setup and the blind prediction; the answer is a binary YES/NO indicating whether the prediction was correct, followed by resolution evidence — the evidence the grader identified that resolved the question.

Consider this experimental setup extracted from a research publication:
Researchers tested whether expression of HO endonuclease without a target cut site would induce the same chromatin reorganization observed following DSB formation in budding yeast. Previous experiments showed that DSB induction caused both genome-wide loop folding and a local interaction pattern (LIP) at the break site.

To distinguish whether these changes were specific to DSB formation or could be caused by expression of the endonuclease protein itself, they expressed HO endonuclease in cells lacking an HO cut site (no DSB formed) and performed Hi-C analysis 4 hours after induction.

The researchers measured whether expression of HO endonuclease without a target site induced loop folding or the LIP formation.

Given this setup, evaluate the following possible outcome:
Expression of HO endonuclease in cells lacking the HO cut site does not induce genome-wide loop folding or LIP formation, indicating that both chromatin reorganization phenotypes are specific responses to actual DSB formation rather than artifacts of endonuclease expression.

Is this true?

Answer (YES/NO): YES